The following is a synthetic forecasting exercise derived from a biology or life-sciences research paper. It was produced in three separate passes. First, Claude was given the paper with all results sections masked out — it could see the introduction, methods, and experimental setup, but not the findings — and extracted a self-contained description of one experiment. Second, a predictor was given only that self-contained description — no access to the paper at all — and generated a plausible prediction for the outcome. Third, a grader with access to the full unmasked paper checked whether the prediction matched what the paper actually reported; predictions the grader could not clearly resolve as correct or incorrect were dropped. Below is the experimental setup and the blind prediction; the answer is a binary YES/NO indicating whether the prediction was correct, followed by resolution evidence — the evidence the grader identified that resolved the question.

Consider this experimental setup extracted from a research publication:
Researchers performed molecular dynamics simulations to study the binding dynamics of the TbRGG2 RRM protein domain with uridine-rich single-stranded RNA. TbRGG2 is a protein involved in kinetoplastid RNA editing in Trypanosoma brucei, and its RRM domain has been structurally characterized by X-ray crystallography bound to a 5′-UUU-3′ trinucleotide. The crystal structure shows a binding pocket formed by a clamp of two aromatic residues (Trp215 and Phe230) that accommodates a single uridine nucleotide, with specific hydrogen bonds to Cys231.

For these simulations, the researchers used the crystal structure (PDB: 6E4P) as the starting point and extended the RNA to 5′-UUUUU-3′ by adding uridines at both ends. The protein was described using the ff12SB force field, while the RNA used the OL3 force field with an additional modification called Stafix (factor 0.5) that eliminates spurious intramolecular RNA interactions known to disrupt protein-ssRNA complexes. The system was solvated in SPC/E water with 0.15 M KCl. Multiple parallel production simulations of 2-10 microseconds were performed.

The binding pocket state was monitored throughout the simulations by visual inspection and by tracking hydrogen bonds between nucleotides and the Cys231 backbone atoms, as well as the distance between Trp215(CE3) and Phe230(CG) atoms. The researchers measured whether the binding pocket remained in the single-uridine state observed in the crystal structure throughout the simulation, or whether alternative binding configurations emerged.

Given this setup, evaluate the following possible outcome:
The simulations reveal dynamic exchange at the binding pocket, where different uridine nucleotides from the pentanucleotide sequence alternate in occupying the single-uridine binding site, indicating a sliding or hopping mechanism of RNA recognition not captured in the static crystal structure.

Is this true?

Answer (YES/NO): NO